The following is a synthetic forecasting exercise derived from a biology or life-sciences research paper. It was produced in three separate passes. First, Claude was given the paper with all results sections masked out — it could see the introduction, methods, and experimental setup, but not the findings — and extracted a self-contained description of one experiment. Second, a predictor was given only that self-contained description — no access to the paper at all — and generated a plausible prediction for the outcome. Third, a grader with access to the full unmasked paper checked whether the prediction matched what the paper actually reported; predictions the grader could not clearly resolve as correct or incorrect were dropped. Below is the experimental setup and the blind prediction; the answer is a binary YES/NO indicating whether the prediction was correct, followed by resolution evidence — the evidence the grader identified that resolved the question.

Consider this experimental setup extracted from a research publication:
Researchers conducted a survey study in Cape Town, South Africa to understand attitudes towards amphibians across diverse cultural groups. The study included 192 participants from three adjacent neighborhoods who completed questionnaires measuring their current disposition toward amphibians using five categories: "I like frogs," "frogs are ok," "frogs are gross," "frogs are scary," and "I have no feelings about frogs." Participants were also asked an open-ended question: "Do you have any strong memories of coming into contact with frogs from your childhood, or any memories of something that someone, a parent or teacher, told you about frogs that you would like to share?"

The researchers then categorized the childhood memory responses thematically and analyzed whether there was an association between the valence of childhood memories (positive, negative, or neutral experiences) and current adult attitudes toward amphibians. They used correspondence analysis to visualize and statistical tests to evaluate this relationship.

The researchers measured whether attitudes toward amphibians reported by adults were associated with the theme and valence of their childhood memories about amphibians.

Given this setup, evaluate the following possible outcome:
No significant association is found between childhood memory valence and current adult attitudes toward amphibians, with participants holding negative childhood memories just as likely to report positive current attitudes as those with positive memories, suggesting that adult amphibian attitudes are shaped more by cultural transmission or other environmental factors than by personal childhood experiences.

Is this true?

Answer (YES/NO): NO